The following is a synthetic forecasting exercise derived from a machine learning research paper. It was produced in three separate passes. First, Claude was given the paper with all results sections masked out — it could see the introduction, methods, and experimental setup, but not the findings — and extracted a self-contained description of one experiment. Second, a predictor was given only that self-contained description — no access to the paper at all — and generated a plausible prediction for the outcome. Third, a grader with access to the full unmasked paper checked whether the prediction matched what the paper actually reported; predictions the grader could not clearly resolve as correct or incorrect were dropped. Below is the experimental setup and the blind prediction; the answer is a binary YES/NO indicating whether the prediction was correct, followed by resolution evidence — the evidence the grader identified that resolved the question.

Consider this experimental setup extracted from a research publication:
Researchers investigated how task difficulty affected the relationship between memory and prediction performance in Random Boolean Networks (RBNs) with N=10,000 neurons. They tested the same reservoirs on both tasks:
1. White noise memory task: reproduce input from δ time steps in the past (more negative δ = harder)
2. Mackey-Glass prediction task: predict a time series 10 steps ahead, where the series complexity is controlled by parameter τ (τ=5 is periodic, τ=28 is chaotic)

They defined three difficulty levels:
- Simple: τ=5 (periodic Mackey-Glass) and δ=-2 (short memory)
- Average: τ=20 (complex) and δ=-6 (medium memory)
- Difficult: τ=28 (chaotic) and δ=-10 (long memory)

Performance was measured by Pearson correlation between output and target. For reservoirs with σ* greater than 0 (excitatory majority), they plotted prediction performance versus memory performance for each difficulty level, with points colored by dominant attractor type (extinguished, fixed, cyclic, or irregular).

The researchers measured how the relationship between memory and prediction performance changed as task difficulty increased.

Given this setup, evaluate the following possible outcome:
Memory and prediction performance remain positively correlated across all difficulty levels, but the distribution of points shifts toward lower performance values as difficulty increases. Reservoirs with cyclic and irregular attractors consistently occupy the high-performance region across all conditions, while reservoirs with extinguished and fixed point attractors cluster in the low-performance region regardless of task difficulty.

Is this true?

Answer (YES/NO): NO